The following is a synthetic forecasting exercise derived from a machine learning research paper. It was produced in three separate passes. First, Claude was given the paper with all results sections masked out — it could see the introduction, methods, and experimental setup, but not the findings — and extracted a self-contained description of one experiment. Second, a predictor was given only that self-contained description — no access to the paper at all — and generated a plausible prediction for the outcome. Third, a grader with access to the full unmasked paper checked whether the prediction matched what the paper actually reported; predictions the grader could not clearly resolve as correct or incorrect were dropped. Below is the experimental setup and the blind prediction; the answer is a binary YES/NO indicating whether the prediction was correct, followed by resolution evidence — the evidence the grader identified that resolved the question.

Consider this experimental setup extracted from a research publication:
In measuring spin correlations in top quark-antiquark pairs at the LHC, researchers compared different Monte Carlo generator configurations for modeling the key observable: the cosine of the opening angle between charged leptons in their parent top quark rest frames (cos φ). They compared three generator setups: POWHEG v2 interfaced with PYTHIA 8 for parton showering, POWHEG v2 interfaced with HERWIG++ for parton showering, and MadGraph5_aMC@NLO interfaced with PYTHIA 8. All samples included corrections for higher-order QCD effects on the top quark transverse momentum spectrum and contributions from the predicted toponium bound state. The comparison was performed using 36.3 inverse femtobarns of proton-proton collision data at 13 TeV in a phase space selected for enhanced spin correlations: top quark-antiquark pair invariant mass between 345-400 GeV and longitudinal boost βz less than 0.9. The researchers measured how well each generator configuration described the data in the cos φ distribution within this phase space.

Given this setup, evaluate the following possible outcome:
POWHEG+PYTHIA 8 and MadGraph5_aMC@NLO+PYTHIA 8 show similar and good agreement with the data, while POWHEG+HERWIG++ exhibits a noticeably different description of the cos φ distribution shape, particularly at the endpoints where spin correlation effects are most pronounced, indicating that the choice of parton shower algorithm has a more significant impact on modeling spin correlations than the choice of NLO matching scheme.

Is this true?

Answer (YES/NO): NO